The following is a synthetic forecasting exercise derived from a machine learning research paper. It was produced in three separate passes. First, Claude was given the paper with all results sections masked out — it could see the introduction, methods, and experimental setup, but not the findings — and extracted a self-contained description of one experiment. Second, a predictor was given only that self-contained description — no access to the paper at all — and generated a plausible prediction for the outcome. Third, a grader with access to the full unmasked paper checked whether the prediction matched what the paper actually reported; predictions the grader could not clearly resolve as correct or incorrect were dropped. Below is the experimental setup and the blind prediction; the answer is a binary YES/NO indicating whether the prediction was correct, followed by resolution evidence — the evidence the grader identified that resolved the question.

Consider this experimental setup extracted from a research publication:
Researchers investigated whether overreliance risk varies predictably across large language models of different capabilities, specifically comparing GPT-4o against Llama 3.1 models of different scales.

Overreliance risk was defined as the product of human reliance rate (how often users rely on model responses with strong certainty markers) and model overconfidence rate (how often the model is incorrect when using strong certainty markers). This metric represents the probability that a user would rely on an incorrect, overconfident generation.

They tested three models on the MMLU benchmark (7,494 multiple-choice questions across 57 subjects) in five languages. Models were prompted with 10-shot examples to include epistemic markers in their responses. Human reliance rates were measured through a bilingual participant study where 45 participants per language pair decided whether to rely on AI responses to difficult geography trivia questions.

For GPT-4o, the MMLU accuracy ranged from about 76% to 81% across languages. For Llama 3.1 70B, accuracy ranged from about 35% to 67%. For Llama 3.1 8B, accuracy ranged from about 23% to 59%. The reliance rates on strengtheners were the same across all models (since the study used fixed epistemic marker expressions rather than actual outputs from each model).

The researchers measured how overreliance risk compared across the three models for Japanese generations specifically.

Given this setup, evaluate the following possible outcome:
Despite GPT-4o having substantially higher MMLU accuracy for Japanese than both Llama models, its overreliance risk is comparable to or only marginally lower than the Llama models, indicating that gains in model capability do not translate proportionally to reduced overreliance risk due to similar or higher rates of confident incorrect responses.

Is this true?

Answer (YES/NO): NO